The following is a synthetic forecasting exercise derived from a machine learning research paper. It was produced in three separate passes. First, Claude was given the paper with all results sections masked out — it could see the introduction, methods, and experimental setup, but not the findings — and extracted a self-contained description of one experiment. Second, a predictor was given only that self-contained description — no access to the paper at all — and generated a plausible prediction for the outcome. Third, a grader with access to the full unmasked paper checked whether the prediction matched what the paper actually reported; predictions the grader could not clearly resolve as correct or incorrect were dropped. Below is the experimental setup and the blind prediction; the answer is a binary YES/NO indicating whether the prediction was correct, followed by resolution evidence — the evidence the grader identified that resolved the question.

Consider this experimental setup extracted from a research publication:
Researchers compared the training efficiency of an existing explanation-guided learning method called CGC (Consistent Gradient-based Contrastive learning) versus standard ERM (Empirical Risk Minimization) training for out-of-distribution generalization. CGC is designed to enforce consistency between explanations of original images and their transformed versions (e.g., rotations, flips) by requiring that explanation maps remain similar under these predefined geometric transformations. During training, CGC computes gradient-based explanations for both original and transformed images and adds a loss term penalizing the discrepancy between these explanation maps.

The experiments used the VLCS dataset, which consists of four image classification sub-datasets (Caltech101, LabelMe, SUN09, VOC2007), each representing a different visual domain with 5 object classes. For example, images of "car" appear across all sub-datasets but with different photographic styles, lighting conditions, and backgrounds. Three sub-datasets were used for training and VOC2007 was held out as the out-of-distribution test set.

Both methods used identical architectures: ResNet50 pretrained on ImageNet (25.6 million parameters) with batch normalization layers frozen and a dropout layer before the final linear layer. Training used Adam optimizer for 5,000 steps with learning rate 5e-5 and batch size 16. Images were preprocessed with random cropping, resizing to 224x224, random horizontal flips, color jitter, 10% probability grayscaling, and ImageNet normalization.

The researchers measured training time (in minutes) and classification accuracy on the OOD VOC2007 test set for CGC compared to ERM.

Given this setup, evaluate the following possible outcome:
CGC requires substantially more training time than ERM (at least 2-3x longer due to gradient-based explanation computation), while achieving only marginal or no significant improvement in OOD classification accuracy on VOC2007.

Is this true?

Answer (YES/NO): NO